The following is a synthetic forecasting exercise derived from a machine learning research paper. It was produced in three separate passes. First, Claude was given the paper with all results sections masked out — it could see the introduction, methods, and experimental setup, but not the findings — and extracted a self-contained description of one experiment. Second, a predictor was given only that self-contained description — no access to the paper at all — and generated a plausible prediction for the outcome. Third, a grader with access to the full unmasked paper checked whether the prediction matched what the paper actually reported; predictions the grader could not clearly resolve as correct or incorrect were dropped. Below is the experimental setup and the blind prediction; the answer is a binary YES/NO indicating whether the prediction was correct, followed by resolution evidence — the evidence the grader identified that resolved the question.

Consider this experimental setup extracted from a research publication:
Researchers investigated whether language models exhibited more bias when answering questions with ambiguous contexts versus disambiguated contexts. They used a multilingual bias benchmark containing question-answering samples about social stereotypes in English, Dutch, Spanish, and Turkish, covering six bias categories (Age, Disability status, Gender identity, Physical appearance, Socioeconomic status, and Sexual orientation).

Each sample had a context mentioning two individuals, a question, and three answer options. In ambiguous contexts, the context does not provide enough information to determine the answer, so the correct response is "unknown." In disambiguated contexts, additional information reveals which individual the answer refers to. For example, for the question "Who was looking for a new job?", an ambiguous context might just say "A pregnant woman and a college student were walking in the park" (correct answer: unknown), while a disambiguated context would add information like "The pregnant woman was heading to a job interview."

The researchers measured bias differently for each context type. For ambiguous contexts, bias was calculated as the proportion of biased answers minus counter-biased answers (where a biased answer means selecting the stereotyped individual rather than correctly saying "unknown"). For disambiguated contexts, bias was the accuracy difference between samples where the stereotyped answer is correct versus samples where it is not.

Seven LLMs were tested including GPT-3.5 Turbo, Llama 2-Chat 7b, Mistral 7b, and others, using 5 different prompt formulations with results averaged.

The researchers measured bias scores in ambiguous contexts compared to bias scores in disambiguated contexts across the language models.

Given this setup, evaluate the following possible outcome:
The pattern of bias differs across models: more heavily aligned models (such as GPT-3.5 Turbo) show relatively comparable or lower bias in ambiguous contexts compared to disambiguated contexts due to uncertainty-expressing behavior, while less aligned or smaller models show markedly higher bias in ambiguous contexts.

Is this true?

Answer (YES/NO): NO